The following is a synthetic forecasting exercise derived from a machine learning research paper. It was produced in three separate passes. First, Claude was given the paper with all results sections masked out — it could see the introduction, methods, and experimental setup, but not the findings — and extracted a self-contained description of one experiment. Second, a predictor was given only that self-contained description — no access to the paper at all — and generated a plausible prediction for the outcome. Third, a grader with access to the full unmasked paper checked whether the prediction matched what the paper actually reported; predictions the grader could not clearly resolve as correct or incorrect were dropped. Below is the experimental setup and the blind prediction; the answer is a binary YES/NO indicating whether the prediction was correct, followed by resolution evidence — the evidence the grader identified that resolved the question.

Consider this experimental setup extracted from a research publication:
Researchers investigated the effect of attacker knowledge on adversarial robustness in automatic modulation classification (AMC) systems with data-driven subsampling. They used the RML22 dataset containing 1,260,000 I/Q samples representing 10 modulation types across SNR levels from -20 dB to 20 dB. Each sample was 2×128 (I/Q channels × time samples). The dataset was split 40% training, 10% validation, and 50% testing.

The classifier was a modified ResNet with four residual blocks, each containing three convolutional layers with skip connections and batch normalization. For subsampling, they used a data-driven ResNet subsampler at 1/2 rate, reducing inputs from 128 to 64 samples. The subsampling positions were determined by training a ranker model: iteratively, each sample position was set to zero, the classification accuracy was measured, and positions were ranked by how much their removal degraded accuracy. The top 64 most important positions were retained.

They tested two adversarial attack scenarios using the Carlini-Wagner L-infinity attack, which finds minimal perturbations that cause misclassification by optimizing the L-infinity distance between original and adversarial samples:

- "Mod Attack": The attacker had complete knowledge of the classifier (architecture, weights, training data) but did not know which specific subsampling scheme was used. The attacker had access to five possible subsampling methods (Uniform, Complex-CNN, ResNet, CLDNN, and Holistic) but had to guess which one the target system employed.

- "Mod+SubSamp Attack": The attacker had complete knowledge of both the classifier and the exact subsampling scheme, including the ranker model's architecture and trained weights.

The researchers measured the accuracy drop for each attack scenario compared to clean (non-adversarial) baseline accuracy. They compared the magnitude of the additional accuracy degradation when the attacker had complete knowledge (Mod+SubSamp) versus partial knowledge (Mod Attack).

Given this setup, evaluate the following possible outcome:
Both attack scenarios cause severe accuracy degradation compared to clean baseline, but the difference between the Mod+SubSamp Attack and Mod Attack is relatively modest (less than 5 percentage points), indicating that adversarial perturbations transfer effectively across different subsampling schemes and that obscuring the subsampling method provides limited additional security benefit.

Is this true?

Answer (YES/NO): NO